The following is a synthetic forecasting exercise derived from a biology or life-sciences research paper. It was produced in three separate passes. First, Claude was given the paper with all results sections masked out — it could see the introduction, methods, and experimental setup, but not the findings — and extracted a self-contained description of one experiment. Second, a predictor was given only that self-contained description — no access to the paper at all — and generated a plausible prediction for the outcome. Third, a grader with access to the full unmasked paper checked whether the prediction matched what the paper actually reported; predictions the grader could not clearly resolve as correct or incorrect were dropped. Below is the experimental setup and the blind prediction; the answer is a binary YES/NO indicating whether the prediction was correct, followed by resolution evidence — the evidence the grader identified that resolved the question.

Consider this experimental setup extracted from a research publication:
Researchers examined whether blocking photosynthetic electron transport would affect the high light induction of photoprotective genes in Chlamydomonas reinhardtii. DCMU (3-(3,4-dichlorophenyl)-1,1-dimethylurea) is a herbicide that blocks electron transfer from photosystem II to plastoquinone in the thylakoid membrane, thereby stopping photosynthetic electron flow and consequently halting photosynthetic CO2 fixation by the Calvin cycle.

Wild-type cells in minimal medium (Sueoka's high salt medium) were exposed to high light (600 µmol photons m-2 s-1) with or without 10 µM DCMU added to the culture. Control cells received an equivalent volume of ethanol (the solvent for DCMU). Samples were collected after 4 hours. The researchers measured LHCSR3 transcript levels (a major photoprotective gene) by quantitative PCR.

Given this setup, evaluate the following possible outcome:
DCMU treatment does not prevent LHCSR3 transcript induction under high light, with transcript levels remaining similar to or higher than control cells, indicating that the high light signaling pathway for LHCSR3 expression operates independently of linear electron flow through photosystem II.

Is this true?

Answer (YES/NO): NO